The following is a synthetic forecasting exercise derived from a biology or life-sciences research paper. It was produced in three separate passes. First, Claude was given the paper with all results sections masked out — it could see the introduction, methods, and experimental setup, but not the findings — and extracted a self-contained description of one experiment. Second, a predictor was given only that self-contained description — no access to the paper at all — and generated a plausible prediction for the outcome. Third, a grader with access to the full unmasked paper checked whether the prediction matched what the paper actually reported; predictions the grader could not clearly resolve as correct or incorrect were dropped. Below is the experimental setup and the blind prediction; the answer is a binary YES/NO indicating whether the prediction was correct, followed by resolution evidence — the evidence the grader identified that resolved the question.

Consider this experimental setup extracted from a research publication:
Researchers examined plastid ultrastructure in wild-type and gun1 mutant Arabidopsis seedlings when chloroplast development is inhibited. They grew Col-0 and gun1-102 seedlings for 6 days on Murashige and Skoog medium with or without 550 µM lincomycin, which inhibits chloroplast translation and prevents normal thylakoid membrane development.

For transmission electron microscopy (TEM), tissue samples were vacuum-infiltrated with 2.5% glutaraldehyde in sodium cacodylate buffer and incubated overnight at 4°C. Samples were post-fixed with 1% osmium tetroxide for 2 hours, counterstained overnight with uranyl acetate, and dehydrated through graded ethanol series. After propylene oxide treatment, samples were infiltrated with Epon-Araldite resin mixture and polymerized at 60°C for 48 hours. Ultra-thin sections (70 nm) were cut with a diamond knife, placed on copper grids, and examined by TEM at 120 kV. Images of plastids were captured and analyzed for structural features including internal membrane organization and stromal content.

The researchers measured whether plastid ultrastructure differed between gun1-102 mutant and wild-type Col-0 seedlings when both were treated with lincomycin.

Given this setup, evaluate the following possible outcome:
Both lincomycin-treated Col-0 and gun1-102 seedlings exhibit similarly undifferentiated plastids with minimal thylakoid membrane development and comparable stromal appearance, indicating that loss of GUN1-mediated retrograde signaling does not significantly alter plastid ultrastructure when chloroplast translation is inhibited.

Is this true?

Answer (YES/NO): NO